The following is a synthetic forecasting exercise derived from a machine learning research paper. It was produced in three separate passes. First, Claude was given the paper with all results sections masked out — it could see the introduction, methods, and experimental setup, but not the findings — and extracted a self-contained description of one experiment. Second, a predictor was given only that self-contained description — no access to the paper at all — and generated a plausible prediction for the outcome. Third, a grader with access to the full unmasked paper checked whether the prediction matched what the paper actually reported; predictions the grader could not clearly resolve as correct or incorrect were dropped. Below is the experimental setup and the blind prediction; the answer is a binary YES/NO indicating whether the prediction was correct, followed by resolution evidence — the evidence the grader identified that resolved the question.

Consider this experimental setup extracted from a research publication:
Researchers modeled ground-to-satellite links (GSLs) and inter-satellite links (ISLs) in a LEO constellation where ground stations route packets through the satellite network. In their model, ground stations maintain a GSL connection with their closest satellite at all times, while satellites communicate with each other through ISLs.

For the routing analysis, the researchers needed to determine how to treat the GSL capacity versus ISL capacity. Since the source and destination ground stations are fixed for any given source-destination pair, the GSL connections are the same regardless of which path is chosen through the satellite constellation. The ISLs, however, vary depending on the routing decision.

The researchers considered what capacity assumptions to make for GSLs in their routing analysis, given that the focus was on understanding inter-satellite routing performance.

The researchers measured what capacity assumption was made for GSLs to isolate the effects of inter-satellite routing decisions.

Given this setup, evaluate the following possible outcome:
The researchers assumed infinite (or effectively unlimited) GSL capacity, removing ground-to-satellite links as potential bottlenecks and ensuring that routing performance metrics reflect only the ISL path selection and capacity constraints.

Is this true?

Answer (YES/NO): YES